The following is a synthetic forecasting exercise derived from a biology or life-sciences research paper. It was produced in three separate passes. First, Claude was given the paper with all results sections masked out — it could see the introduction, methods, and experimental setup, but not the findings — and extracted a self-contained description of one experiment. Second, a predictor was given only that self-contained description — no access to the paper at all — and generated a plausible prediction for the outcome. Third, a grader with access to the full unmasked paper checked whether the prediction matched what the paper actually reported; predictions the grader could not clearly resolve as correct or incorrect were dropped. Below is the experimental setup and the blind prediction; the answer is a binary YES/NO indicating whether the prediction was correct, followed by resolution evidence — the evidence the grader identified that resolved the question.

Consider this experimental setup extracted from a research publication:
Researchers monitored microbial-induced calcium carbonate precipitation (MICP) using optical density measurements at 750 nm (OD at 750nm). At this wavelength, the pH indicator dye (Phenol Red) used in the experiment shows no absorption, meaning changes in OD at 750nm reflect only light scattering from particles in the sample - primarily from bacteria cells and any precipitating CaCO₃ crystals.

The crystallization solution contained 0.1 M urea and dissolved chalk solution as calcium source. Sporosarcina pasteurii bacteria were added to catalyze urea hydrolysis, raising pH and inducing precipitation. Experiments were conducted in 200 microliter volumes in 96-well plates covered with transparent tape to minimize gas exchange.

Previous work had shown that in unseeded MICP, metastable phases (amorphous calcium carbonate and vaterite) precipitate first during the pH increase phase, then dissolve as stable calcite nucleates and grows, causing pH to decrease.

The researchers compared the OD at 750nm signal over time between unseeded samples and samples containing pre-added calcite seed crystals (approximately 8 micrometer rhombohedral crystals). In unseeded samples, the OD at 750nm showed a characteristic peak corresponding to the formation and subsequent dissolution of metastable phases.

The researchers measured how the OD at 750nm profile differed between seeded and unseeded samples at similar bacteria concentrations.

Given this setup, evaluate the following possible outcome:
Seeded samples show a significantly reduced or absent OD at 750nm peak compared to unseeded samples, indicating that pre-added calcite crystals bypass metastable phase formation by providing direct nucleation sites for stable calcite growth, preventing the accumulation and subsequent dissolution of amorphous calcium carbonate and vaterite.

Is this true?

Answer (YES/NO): NO